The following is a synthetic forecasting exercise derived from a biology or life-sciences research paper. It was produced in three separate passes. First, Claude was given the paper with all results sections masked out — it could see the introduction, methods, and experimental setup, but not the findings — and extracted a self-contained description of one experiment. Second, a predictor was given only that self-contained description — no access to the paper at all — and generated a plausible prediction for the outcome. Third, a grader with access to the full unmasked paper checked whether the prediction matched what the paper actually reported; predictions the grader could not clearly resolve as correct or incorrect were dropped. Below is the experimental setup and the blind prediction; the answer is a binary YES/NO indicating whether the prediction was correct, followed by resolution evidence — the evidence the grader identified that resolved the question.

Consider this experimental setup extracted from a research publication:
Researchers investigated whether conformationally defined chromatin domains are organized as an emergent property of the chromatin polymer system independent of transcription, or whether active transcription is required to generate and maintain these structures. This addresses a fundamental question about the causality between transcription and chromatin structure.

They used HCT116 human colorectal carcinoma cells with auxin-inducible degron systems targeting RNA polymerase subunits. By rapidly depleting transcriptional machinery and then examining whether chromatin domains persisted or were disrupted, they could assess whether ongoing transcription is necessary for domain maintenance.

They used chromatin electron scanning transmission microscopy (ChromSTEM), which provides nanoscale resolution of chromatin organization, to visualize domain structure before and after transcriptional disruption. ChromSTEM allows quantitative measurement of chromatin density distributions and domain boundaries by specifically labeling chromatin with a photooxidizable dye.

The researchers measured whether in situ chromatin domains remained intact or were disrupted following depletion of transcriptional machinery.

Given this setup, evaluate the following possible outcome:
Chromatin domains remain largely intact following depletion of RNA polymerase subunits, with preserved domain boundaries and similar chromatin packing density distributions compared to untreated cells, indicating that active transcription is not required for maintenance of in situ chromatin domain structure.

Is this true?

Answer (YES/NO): NO